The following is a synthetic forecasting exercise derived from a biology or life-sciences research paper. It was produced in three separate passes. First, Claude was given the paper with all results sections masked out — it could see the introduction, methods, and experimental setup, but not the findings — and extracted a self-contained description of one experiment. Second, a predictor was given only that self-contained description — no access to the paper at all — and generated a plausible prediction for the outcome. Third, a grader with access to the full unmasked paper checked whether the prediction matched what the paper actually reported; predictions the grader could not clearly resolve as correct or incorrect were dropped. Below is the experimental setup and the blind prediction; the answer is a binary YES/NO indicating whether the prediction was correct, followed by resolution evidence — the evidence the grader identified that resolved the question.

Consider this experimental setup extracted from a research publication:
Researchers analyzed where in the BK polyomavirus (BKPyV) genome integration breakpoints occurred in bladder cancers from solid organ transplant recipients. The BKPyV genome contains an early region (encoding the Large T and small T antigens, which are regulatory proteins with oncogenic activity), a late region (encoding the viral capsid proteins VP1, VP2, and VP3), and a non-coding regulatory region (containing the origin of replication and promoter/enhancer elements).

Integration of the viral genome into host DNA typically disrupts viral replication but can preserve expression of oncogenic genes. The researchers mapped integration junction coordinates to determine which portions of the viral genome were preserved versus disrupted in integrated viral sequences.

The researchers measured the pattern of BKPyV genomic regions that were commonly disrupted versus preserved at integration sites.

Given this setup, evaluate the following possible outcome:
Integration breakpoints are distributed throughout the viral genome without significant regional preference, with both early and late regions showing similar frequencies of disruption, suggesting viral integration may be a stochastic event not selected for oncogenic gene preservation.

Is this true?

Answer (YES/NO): NO